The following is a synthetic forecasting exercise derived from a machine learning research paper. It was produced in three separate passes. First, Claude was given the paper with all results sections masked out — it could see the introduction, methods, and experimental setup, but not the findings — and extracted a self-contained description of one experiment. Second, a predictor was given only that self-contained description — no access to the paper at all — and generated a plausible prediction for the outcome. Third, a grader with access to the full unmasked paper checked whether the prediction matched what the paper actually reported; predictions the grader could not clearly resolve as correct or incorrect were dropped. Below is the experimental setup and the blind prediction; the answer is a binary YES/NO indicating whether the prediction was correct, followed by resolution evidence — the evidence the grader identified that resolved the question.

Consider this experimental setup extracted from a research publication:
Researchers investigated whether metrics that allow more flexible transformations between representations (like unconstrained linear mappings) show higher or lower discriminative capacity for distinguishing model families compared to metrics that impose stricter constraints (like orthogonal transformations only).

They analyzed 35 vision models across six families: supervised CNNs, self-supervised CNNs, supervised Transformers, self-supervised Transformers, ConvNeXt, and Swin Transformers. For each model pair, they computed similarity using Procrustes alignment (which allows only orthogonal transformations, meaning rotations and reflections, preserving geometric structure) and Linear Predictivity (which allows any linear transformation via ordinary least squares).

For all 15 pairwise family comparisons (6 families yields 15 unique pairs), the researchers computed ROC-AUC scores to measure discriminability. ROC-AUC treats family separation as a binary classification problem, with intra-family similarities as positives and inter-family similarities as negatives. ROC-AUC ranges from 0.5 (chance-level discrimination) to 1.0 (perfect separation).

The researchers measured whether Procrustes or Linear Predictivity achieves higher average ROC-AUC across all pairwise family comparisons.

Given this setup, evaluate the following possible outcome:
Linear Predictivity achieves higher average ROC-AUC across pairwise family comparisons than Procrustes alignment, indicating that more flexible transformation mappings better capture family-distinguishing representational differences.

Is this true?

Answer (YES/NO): NO